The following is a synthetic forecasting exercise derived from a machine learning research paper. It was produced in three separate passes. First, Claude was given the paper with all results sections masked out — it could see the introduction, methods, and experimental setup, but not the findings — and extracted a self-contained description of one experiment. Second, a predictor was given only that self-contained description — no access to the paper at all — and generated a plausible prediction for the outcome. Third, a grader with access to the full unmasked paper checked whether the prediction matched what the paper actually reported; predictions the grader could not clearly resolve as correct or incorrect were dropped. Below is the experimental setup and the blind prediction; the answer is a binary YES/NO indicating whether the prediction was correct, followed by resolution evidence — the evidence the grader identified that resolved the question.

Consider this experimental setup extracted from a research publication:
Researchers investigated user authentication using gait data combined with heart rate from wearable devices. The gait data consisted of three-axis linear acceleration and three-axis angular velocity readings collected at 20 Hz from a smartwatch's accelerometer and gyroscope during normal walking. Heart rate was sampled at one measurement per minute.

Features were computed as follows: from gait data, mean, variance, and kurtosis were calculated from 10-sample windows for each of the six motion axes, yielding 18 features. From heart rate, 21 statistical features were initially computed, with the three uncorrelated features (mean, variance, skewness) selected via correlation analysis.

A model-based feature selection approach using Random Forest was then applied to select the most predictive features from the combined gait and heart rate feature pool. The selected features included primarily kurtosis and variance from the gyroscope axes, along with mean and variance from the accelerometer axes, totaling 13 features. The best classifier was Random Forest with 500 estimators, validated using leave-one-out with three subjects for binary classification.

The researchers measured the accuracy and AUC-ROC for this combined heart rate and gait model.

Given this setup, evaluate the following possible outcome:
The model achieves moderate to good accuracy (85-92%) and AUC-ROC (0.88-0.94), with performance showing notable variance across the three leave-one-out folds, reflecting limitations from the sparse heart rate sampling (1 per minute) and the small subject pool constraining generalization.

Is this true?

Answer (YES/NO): NO